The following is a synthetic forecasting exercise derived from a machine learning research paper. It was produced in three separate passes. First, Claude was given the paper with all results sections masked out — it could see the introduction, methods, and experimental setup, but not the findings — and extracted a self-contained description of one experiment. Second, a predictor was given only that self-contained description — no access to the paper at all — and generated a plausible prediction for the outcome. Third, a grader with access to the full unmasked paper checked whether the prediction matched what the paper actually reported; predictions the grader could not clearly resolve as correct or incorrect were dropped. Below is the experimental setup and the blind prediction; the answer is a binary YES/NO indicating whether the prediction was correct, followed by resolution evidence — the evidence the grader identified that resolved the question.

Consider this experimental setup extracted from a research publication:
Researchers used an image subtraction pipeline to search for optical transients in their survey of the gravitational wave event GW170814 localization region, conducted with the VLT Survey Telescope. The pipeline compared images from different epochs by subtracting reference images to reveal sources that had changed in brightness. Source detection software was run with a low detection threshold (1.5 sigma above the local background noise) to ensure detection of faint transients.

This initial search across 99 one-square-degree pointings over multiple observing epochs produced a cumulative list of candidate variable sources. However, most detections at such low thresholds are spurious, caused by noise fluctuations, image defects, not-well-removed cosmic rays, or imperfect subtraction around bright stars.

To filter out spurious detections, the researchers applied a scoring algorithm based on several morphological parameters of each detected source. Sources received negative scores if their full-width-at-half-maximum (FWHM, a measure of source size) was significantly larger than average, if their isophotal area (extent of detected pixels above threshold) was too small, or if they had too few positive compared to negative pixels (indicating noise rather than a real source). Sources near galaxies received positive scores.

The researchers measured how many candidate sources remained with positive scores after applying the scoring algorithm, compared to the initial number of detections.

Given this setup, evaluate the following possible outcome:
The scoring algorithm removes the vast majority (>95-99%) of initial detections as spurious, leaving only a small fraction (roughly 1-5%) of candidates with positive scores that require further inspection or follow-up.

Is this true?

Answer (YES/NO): NO